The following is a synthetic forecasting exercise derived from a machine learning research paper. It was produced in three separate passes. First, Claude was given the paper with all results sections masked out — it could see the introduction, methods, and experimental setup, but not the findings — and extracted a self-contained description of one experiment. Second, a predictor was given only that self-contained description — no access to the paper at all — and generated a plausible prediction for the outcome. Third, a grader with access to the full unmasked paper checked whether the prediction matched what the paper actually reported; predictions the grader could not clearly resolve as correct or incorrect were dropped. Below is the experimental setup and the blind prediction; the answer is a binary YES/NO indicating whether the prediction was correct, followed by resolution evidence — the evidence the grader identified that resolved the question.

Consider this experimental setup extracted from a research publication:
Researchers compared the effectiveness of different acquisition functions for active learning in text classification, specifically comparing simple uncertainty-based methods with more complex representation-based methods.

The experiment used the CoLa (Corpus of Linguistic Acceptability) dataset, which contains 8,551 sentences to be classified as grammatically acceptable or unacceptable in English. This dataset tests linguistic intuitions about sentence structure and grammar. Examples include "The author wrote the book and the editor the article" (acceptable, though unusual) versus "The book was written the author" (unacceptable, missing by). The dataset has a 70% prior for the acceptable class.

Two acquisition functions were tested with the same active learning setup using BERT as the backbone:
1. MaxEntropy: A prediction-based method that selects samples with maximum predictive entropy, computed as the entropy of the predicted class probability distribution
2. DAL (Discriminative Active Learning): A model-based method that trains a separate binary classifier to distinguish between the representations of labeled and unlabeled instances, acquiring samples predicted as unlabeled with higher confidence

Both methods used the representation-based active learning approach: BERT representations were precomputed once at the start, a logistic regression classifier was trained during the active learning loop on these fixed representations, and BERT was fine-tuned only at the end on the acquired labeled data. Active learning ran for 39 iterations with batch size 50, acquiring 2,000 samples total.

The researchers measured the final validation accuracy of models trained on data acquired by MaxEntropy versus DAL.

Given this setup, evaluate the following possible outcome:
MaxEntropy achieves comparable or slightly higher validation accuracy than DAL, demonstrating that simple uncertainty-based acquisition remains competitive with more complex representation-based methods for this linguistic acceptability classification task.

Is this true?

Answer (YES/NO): YES